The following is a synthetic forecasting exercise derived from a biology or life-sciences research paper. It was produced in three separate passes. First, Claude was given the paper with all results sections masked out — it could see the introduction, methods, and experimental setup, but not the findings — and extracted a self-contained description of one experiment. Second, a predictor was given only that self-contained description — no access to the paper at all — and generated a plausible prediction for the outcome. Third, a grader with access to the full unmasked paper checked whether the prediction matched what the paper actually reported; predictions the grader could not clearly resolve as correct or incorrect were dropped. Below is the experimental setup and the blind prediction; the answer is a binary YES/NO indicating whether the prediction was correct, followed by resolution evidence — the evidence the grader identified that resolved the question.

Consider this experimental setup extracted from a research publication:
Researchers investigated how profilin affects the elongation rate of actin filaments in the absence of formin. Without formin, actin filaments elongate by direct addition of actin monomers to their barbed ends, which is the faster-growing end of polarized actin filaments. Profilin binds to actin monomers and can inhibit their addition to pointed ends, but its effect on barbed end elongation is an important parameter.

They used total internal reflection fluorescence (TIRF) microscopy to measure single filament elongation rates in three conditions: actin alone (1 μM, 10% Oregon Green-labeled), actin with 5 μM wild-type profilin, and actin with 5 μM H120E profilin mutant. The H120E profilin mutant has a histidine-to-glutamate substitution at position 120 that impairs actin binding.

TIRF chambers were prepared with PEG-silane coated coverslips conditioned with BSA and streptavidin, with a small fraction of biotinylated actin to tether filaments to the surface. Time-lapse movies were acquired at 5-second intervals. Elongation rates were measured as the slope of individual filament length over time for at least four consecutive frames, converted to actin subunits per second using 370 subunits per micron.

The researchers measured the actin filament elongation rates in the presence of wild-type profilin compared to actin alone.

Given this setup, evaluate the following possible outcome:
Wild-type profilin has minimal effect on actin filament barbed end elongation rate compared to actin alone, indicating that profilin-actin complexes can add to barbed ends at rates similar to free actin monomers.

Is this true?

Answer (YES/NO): YES